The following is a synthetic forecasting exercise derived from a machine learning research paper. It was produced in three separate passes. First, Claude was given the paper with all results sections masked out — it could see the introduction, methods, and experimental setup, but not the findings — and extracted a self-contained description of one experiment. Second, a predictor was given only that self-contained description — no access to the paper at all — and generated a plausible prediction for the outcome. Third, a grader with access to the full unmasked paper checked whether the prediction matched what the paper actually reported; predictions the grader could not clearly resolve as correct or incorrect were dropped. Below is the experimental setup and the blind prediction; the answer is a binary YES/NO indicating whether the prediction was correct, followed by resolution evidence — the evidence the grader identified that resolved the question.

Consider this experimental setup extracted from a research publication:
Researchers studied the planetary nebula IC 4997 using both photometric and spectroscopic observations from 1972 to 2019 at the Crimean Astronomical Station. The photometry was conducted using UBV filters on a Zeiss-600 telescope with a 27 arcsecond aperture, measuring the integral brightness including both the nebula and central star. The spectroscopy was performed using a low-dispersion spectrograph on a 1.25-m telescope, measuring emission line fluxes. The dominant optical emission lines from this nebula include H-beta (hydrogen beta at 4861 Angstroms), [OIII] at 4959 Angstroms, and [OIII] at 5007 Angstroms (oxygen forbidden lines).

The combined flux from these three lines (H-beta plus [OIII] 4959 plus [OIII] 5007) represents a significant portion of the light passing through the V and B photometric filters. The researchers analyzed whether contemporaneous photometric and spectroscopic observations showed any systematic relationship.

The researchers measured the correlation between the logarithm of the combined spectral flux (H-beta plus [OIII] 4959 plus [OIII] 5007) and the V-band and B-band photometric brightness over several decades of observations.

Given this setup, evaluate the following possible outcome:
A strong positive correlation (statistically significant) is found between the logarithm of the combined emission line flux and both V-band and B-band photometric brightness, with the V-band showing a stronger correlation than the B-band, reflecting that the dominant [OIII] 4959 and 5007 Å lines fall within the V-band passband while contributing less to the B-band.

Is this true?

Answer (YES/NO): NO